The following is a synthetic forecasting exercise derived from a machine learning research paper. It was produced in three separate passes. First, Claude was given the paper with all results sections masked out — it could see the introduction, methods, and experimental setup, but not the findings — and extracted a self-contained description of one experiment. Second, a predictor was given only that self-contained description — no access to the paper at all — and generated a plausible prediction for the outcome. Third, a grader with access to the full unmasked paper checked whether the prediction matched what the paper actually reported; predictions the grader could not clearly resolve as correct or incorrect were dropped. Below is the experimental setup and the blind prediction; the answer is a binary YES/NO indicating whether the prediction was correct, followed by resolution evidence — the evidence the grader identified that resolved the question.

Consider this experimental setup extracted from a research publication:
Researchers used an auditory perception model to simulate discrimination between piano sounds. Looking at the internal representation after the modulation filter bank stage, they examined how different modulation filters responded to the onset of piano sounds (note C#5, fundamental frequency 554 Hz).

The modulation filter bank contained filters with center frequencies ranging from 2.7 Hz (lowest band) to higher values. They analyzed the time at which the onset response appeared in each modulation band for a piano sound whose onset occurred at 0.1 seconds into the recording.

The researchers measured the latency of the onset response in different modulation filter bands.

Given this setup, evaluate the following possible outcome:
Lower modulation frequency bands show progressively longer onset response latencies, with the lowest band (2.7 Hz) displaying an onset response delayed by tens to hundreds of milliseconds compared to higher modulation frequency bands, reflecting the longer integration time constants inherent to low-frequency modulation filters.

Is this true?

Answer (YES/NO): YES